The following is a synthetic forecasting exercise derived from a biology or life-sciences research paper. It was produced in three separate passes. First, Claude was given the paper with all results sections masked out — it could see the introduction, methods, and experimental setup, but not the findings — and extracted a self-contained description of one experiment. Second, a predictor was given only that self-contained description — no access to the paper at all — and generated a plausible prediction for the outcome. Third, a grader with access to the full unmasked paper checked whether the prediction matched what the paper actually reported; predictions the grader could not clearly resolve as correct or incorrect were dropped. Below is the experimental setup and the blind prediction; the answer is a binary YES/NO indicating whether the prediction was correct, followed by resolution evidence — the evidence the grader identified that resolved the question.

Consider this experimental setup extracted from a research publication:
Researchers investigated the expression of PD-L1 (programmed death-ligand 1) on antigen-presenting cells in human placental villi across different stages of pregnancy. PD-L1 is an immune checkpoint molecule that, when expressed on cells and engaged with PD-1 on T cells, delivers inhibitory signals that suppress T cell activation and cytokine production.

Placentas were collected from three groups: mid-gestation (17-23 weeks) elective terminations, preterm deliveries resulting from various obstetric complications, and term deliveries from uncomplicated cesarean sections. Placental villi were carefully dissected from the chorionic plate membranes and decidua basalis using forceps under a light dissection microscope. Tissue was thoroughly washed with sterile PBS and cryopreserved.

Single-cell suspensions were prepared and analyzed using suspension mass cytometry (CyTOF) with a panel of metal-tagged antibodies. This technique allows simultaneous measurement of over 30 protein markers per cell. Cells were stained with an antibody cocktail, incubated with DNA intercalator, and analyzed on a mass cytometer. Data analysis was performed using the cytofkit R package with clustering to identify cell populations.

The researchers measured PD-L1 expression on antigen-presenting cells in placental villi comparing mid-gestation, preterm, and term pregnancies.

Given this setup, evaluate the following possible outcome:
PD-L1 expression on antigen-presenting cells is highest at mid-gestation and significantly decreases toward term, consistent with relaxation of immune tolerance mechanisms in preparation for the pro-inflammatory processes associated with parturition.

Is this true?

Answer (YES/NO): YES